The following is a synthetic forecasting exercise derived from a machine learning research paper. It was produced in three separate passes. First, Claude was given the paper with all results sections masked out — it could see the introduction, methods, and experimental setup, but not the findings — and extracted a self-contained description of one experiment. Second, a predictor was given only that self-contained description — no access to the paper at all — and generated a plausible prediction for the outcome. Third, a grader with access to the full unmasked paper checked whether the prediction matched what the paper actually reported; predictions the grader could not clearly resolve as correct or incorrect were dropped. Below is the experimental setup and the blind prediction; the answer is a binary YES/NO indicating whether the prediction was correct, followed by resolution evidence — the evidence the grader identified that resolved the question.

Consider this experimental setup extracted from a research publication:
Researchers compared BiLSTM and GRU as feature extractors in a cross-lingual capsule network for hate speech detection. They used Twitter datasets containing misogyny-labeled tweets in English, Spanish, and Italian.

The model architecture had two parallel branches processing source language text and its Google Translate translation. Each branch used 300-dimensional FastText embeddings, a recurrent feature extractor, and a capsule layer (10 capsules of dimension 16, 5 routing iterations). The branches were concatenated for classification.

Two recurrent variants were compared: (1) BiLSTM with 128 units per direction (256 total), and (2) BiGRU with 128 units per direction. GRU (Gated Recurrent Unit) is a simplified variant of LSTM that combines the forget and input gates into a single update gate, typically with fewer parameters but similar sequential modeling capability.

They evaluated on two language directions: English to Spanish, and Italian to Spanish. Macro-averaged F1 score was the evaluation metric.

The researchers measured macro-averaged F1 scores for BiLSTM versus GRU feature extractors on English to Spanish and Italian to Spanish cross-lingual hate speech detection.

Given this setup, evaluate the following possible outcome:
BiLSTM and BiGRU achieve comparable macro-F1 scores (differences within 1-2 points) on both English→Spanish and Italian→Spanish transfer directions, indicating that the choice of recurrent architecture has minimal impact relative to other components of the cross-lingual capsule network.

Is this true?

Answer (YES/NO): YES